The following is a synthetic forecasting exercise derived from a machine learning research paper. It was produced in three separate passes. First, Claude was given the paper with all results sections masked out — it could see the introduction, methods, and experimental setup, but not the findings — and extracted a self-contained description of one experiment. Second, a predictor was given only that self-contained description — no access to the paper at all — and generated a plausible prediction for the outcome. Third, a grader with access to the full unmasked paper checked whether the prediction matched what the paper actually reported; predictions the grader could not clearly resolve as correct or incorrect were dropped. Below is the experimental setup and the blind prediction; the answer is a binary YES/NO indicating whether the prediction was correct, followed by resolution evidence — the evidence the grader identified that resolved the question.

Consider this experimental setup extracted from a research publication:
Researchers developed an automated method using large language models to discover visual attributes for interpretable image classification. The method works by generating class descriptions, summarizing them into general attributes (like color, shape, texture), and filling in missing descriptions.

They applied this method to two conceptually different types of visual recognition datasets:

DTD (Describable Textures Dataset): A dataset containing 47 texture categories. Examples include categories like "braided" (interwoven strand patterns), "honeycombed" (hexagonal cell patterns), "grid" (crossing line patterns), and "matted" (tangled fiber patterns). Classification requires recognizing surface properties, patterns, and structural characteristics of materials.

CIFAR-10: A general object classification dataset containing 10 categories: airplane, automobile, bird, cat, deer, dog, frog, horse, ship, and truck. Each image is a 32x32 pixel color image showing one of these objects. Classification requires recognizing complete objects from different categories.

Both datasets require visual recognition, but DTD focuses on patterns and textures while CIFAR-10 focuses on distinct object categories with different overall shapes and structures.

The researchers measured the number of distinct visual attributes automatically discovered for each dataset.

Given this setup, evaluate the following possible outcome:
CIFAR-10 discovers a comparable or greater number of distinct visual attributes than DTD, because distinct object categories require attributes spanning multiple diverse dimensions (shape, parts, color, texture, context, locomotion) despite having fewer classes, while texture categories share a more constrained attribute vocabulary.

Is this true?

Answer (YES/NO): NO